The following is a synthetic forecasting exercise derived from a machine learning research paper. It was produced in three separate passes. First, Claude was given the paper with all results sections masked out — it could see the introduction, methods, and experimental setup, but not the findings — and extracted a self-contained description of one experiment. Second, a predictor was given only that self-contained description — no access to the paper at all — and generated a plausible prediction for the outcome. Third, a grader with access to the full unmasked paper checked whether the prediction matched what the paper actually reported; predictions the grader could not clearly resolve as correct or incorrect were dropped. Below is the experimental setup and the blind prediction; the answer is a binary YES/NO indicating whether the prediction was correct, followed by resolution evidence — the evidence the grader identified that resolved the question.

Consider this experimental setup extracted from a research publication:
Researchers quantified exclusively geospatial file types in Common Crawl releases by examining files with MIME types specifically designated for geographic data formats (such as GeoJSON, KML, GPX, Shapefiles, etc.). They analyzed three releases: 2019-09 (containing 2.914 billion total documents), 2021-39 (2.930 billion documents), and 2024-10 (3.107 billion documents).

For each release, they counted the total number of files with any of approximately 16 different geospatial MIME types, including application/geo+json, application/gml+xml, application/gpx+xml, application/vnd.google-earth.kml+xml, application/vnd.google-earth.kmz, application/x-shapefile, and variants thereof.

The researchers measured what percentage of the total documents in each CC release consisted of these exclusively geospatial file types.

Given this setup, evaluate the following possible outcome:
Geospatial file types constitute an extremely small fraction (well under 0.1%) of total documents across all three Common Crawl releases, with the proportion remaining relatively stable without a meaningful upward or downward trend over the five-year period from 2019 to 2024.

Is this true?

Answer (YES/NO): YES